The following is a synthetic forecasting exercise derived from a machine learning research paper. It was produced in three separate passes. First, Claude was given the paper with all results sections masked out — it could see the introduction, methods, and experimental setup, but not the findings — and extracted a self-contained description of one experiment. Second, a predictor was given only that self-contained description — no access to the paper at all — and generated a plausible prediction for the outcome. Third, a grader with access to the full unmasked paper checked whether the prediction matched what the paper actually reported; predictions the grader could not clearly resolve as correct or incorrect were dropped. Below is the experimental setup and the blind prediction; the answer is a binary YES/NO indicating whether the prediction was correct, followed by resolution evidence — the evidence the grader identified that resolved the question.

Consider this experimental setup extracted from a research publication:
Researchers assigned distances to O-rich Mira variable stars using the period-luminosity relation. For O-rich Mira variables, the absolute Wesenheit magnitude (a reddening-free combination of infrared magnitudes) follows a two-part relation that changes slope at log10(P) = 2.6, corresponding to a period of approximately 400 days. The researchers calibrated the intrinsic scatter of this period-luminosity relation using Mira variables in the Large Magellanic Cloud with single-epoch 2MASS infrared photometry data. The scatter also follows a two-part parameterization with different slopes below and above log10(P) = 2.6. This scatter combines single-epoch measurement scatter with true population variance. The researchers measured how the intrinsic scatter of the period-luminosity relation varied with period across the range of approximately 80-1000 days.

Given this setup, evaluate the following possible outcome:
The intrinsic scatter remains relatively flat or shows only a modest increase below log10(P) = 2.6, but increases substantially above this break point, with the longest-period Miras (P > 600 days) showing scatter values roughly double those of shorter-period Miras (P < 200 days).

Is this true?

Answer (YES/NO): YES